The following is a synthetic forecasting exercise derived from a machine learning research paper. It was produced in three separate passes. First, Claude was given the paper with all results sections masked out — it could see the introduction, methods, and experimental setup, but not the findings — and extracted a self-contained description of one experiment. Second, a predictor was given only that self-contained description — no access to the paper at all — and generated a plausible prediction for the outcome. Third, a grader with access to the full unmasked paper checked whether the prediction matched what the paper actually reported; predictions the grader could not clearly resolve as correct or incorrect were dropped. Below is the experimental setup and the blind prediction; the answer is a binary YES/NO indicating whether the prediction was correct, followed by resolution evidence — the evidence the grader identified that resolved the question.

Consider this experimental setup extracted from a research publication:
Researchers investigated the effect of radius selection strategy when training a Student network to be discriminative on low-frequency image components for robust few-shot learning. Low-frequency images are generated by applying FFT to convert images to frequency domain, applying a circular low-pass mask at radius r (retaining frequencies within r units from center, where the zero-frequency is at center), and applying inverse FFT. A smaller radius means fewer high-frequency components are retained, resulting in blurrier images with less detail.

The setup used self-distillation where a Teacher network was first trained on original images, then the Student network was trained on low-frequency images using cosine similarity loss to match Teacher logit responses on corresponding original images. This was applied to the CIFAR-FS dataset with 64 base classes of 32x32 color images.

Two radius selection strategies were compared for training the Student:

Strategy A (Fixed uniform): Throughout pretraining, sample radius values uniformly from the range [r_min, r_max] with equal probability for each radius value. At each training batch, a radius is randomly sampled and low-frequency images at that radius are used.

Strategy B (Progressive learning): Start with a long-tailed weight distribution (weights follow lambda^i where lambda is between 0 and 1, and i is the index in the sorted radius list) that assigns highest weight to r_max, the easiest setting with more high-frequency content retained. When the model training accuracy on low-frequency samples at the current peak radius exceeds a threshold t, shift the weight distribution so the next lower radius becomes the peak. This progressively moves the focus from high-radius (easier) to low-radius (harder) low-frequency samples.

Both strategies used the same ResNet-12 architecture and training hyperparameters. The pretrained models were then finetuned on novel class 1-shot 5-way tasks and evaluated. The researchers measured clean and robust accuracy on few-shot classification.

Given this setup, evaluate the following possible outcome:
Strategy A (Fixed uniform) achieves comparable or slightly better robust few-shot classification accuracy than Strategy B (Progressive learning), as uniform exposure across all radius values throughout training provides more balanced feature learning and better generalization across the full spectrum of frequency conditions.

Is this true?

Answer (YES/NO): NO